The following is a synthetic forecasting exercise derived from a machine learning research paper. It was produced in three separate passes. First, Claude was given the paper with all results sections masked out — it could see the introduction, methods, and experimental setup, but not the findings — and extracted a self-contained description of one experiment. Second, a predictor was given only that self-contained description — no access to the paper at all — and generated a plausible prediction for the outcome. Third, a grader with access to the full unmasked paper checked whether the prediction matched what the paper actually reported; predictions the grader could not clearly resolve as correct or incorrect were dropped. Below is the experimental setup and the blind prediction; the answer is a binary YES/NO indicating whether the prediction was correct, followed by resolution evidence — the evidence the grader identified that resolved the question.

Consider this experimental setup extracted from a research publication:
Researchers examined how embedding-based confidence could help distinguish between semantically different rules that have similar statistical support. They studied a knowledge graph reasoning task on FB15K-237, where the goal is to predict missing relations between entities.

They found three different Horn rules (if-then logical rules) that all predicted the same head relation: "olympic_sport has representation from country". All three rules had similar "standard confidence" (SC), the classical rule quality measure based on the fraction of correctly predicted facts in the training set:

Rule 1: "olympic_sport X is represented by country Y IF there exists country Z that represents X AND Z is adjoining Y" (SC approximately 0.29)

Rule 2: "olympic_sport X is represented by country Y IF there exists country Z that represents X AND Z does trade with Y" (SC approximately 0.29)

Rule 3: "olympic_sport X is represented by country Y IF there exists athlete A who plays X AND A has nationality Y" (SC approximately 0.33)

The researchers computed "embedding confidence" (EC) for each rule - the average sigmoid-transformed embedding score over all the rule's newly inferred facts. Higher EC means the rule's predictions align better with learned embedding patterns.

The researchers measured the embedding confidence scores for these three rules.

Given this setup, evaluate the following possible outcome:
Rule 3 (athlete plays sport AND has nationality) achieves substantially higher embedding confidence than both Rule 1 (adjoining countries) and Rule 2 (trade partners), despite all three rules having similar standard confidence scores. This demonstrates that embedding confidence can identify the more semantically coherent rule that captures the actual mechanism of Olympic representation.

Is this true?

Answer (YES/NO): YES